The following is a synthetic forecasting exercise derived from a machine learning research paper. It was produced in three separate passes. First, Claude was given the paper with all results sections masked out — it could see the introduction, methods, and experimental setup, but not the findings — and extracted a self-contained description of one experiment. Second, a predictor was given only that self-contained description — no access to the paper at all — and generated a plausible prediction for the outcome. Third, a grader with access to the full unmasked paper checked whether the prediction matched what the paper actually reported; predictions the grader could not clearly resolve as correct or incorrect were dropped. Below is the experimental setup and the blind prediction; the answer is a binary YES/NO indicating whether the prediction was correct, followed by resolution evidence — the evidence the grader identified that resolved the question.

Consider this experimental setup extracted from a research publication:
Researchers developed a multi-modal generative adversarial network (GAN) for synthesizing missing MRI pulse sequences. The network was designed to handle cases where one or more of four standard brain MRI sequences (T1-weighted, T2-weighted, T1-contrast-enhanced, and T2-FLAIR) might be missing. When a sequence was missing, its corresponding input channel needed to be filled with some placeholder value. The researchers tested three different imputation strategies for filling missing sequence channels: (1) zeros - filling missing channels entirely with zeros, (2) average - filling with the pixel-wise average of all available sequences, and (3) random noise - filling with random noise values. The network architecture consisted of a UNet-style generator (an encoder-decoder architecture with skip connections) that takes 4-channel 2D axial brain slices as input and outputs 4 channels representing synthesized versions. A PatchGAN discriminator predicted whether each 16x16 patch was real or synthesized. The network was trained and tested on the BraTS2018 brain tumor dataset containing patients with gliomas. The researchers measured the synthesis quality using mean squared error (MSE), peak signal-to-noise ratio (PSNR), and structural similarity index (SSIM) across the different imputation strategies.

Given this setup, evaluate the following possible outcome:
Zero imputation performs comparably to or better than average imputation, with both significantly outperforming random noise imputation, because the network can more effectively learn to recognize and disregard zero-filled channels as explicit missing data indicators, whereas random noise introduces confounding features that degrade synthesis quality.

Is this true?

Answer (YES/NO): NO